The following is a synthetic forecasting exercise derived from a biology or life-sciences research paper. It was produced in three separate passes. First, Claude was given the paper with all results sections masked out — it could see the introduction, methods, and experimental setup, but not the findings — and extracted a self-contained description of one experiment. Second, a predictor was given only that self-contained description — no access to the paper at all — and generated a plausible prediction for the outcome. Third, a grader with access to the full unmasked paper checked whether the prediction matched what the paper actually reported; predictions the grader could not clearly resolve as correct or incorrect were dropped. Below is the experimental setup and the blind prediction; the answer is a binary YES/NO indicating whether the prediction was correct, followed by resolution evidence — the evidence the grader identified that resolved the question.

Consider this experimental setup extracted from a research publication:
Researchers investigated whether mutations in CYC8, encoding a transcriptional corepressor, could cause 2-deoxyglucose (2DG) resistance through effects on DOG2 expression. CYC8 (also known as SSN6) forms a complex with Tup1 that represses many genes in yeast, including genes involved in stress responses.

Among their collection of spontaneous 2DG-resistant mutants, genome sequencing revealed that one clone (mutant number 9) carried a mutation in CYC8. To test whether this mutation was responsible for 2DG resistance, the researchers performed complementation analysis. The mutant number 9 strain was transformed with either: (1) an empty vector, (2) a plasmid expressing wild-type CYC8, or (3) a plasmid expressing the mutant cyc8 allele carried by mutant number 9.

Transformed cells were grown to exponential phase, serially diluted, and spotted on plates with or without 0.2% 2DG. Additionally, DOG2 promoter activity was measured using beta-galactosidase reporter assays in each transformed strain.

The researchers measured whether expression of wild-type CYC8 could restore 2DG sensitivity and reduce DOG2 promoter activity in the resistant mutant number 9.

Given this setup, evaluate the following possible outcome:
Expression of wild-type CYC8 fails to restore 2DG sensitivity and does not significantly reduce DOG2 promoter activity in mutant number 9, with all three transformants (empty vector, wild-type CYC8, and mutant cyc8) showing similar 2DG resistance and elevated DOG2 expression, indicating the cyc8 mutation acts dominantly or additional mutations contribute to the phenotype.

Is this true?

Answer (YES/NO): NO